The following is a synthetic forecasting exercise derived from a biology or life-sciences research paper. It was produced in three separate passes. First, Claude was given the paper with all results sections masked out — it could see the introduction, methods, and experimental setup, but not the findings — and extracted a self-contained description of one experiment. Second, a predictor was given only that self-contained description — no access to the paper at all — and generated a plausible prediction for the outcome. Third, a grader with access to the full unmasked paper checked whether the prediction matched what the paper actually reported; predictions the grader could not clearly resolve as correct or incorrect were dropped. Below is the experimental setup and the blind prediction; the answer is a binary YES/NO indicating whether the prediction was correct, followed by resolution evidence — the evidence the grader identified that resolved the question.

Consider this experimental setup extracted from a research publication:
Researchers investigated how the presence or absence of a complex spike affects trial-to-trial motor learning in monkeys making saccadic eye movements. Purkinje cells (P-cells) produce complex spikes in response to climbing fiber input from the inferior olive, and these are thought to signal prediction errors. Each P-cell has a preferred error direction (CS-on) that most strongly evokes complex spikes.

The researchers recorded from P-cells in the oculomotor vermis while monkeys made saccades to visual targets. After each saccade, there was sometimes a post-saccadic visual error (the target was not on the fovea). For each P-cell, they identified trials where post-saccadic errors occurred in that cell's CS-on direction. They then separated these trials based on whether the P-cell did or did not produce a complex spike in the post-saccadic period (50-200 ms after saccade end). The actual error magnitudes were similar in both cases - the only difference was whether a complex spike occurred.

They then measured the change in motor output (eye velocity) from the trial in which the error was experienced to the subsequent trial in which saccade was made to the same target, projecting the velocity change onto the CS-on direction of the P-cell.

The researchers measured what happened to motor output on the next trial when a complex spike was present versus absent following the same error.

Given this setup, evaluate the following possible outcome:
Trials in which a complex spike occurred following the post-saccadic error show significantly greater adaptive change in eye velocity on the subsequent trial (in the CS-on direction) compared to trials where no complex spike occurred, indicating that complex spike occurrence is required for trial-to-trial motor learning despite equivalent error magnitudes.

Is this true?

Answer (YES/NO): NO